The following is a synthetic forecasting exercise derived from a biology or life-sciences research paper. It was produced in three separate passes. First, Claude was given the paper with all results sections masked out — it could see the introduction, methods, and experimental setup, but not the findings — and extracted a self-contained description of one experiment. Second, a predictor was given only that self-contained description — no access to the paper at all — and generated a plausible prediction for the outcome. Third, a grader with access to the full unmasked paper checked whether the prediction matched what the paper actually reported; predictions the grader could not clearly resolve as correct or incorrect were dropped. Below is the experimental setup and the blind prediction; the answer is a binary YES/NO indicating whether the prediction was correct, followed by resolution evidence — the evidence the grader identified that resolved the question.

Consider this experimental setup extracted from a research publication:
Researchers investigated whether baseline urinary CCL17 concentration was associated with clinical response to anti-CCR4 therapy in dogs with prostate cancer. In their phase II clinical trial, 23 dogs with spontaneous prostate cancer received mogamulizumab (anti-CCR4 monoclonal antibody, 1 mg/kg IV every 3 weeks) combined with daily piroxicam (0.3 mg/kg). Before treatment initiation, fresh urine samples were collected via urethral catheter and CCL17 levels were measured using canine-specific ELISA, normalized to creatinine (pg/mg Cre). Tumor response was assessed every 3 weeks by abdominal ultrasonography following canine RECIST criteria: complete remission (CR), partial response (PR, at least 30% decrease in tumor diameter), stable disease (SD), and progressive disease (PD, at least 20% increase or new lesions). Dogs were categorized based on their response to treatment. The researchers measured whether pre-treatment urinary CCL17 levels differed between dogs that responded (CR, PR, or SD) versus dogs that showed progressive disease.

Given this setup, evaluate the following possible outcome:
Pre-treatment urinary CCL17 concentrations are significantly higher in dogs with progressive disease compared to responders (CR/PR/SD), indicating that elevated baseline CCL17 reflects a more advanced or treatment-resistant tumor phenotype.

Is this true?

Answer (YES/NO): NO